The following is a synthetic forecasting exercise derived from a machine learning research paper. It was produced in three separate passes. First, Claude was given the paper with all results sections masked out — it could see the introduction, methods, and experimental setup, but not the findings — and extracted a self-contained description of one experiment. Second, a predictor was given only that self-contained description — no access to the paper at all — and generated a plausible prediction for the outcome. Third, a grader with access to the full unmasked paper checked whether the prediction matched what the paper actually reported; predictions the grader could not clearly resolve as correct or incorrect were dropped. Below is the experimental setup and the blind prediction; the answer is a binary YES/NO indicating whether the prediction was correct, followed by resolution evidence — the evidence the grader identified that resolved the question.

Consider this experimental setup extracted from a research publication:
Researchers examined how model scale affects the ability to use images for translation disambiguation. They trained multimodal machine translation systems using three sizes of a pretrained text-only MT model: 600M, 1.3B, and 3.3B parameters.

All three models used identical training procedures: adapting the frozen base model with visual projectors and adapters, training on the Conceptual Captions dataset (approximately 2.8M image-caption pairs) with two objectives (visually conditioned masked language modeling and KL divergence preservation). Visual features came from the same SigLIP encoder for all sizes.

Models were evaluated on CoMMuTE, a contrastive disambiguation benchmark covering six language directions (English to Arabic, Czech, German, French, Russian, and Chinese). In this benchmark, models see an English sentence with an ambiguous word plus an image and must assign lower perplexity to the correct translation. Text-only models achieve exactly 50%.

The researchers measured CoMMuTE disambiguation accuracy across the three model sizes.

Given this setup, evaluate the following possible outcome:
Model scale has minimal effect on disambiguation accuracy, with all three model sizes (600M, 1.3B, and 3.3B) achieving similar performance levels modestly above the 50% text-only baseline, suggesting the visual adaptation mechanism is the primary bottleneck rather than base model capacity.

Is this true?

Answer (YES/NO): NO